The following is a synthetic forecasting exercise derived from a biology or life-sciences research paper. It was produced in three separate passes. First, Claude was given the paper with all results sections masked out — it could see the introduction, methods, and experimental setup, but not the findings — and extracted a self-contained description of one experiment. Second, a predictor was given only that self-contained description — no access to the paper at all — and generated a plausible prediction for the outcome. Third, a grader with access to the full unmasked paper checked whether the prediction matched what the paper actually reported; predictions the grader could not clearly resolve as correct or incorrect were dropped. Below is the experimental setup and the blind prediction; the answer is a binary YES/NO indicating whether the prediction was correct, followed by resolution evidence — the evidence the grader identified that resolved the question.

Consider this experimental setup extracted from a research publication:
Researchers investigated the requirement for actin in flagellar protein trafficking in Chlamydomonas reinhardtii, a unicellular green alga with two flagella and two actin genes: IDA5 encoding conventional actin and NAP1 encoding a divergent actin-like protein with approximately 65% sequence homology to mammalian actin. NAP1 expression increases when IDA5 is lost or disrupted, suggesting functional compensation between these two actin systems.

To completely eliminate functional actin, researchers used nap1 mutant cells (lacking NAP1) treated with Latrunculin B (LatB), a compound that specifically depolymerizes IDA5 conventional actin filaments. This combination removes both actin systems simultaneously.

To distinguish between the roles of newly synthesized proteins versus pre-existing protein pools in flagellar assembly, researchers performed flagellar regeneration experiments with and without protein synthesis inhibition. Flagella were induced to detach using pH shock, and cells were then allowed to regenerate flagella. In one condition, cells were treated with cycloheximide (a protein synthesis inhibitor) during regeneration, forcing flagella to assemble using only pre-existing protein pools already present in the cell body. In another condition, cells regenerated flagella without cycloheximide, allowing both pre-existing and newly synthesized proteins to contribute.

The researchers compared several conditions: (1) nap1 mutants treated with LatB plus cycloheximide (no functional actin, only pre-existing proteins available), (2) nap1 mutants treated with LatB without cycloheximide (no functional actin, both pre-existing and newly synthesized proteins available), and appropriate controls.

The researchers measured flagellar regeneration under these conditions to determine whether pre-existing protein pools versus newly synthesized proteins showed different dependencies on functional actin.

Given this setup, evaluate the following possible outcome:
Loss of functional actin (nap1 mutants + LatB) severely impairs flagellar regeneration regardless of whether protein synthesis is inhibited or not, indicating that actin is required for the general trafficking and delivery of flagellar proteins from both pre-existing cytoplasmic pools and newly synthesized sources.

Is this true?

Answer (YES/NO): NO